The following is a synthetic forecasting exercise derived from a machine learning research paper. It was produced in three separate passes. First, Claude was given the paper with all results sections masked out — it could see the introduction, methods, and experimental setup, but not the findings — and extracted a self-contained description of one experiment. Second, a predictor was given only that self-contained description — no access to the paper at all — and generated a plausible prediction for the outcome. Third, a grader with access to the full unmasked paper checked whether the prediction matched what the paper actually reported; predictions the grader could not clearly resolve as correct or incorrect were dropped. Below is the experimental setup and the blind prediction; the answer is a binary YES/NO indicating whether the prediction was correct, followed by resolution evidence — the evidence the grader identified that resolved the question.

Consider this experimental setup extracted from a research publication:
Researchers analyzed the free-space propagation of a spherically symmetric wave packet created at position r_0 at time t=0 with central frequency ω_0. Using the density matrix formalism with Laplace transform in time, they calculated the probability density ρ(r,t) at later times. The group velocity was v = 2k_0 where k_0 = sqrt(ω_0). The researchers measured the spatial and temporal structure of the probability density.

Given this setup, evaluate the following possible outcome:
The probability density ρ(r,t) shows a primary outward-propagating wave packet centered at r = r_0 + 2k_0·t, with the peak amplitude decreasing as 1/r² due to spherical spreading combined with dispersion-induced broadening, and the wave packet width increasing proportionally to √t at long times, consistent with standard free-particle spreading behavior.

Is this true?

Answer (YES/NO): NO